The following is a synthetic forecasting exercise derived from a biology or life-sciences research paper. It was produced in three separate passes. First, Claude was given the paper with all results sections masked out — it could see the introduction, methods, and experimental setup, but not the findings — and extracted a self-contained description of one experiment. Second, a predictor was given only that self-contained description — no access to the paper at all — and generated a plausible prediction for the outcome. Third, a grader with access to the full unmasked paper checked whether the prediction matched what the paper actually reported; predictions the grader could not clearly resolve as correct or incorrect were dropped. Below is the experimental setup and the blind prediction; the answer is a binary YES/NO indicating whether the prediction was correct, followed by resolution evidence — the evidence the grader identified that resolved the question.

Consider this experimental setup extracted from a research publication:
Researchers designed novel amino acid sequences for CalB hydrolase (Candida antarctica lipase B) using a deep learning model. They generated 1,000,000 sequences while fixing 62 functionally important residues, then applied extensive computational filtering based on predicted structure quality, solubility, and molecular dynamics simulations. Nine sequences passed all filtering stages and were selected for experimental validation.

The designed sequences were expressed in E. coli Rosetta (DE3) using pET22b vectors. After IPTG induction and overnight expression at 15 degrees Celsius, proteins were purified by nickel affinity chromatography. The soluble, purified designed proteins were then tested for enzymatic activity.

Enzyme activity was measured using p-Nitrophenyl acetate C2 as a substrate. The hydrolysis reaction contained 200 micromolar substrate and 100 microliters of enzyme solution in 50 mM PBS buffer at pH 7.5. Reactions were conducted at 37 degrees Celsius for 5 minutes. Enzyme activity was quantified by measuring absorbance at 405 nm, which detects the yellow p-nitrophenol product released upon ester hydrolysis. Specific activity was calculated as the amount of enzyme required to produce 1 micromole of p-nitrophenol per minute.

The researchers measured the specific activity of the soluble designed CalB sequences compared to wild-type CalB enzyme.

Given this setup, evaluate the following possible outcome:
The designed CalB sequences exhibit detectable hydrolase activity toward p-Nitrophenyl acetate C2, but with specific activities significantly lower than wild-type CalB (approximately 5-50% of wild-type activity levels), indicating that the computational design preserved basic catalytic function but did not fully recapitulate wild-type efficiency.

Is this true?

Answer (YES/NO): NO